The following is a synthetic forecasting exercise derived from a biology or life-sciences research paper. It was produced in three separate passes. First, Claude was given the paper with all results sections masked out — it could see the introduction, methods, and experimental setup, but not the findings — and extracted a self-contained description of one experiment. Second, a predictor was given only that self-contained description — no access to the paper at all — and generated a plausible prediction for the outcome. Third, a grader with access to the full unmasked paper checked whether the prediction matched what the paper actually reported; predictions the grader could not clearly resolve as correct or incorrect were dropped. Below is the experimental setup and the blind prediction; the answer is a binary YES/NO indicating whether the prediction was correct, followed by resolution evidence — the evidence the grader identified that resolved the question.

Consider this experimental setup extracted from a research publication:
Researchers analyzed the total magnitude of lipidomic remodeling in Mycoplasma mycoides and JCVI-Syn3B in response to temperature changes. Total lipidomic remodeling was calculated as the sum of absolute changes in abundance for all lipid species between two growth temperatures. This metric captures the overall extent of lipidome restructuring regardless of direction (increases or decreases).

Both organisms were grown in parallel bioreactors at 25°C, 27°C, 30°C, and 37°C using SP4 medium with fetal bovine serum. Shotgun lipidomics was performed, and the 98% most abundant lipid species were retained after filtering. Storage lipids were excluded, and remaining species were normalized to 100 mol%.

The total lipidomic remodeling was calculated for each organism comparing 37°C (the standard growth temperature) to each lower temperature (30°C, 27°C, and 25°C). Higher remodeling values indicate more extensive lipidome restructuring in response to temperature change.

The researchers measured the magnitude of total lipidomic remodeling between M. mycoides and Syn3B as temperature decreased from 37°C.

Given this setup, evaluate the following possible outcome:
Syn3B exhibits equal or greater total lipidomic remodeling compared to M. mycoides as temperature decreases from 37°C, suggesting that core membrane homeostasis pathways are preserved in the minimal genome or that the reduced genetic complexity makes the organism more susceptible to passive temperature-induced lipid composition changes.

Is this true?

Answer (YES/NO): YES